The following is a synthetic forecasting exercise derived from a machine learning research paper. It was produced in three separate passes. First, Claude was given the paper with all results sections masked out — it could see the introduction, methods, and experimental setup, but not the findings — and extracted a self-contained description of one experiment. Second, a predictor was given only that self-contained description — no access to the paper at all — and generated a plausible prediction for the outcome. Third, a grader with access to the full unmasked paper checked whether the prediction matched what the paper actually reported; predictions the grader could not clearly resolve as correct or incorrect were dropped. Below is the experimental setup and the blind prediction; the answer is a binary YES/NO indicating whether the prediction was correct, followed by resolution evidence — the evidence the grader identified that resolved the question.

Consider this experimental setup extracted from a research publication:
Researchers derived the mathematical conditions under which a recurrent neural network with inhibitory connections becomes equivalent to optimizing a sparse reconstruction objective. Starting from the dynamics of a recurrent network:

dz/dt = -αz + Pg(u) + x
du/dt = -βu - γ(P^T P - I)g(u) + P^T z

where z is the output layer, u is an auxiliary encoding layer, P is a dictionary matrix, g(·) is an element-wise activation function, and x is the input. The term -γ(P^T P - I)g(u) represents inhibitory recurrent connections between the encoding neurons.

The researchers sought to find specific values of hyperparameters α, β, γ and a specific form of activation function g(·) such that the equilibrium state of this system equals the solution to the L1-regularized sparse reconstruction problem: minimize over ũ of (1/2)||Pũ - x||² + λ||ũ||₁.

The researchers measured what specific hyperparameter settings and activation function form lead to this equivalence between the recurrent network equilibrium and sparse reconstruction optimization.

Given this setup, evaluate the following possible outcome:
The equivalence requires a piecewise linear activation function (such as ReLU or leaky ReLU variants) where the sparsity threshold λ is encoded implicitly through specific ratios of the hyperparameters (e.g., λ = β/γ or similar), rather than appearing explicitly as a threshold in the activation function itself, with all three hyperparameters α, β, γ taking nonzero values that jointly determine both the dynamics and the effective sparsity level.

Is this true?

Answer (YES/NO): NO